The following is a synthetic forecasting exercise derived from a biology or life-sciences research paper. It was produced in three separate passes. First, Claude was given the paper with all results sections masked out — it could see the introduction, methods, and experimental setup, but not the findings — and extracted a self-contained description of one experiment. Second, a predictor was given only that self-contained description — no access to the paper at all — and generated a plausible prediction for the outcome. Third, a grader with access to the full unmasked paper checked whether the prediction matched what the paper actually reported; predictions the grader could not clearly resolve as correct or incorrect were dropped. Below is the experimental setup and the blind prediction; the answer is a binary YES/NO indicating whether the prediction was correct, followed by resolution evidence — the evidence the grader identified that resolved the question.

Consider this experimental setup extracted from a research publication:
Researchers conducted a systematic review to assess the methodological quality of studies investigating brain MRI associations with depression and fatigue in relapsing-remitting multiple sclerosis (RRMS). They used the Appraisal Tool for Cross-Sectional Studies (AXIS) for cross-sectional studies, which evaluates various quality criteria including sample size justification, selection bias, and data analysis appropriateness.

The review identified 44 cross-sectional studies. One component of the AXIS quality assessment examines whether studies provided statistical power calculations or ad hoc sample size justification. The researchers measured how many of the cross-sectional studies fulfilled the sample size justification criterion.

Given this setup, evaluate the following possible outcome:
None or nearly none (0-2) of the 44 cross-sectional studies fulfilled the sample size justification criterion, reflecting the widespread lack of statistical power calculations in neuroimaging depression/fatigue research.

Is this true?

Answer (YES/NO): YES